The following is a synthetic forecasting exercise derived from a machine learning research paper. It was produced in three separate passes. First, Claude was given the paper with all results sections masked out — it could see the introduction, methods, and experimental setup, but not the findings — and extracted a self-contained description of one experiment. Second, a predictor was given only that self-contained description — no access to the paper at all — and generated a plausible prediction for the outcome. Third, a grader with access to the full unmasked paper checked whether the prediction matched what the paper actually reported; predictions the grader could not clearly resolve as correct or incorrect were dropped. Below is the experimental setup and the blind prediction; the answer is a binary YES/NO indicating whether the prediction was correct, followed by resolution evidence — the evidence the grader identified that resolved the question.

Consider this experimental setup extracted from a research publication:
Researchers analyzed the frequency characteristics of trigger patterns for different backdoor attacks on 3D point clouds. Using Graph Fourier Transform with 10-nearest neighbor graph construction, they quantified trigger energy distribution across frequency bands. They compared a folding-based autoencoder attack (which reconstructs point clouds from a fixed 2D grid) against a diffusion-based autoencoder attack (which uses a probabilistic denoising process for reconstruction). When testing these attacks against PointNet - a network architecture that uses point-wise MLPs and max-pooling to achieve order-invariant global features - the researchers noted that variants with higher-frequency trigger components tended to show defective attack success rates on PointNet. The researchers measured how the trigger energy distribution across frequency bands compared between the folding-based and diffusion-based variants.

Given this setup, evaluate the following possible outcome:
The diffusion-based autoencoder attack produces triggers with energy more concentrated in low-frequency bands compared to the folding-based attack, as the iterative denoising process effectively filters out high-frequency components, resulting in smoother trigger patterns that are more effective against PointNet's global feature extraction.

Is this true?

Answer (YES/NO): NO